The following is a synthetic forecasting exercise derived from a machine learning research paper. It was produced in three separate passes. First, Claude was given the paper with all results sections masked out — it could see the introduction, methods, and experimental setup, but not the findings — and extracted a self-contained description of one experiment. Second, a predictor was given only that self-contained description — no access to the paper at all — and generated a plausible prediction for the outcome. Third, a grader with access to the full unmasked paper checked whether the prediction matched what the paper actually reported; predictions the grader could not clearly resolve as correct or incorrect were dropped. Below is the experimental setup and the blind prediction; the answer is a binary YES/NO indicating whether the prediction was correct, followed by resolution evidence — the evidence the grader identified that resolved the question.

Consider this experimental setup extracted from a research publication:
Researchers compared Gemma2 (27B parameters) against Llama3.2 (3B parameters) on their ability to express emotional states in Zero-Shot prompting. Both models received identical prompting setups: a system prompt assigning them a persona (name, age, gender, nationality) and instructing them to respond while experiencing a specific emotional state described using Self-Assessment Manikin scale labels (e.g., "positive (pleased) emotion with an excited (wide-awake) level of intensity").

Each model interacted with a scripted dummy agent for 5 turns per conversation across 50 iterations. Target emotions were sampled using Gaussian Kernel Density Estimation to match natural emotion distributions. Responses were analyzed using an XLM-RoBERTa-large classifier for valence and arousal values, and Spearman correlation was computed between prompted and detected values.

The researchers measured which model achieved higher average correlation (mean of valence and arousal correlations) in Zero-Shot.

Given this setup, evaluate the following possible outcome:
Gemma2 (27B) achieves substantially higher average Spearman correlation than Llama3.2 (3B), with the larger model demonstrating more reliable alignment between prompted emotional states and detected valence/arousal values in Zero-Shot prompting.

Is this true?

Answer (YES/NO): NO